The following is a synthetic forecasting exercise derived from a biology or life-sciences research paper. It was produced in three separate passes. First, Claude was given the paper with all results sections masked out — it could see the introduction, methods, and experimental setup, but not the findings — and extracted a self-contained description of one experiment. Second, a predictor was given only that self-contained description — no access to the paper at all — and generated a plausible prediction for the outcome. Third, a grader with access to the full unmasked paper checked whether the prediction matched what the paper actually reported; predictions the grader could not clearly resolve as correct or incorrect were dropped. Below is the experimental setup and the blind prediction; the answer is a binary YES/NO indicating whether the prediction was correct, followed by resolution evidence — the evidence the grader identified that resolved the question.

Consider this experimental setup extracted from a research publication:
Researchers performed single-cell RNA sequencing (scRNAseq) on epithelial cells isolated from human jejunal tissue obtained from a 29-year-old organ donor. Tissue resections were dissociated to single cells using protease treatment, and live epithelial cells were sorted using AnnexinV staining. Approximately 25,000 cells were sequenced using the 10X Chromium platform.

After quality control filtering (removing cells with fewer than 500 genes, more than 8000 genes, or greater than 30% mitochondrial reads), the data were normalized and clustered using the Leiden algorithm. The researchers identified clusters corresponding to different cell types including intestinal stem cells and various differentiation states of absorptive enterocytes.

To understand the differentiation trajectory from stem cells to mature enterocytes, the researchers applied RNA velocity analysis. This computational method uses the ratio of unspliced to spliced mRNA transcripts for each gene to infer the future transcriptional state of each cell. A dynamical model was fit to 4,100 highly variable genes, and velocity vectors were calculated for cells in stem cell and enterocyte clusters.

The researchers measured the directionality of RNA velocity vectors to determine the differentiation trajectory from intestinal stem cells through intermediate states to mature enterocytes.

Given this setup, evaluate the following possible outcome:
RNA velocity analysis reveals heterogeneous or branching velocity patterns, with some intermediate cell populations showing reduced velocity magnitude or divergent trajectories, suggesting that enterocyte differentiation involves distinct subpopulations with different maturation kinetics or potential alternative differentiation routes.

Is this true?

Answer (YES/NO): NO